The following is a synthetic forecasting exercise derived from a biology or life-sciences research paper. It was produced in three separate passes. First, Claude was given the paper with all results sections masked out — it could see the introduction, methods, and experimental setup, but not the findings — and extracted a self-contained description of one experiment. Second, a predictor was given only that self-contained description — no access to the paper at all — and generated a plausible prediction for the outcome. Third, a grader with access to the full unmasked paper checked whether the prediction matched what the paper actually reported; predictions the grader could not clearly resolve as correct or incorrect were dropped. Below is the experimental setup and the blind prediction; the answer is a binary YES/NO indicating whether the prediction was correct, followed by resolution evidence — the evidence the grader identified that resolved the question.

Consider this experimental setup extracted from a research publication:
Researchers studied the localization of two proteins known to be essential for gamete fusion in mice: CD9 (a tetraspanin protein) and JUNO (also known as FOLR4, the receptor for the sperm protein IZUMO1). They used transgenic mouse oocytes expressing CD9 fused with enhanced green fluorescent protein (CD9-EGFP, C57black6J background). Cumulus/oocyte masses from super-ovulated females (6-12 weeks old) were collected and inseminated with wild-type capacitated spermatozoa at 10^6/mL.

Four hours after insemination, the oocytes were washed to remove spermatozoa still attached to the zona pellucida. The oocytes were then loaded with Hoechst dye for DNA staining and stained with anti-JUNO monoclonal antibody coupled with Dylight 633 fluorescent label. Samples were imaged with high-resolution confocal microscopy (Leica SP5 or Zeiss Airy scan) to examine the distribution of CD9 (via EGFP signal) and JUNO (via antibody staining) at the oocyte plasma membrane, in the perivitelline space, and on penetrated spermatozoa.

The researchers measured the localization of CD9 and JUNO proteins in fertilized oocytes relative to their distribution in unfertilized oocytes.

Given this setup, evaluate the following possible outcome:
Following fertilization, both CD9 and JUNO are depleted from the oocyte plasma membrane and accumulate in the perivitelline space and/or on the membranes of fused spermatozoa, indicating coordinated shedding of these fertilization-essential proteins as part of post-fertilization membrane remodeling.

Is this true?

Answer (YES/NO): NO